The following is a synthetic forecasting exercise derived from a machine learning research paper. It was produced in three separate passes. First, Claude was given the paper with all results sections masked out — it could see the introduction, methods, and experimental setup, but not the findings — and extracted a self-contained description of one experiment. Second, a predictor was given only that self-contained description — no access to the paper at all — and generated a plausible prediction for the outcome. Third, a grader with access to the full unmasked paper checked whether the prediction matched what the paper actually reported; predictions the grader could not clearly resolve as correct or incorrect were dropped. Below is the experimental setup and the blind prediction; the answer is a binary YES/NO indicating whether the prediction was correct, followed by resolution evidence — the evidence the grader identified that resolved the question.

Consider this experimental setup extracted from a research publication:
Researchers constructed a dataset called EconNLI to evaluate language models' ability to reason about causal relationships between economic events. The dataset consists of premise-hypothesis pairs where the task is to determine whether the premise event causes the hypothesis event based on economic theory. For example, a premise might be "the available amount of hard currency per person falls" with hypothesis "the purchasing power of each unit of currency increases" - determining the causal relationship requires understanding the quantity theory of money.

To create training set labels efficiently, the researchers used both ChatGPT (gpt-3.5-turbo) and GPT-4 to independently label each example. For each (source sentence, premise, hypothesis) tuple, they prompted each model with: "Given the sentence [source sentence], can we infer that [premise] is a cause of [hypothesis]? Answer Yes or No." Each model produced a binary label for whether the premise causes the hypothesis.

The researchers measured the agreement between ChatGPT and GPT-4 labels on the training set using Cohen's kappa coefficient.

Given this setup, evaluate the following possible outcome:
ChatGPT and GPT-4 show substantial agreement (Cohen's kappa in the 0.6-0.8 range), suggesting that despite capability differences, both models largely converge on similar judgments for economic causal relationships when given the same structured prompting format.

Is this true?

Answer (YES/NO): YES